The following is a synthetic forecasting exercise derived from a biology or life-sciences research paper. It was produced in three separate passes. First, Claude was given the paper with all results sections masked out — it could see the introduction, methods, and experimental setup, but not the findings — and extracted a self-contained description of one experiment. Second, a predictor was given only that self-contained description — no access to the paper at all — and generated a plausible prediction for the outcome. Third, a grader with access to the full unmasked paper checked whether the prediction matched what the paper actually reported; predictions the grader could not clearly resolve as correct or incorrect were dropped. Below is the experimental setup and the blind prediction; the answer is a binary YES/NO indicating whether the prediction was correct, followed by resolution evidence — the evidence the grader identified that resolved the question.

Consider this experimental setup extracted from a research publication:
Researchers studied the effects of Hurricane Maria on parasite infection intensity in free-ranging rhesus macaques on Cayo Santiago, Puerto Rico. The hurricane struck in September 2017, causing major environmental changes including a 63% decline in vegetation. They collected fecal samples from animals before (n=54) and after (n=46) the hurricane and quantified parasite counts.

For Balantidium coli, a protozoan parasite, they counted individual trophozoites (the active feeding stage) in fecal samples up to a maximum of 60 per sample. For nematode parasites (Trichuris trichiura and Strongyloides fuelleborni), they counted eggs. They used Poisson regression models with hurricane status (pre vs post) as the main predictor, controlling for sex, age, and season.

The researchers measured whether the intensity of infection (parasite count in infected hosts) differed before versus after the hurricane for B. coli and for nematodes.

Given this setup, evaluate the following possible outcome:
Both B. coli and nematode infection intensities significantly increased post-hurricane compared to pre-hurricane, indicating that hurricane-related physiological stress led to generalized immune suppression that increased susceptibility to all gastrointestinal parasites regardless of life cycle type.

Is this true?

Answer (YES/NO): NO